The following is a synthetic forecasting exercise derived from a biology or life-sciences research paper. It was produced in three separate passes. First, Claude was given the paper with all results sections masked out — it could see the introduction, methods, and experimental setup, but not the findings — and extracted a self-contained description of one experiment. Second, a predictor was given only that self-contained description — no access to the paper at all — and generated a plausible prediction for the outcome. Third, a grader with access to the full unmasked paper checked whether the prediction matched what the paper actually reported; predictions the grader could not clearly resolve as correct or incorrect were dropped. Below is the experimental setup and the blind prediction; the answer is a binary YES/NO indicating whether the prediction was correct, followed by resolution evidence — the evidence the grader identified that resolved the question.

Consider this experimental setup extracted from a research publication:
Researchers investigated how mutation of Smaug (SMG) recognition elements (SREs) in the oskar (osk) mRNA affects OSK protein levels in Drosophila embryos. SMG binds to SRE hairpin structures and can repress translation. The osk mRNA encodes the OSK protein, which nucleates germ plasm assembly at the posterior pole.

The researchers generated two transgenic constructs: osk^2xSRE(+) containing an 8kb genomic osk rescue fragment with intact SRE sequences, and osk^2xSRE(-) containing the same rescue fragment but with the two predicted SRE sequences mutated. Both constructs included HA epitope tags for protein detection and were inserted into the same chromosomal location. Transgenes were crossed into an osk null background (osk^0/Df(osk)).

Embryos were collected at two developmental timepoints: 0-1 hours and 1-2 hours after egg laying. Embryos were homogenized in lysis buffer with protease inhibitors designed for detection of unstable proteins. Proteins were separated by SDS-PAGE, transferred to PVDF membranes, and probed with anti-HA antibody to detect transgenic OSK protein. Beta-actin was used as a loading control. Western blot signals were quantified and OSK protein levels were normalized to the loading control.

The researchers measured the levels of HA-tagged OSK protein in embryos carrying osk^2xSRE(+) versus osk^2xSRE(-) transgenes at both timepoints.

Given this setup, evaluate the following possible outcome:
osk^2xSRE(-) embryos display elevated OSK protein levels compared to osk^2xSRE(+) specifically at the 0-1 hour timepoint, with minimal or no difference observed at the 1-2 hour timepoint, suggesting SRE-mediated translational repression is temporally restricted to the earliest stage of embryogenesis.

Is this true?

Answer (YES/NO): NO